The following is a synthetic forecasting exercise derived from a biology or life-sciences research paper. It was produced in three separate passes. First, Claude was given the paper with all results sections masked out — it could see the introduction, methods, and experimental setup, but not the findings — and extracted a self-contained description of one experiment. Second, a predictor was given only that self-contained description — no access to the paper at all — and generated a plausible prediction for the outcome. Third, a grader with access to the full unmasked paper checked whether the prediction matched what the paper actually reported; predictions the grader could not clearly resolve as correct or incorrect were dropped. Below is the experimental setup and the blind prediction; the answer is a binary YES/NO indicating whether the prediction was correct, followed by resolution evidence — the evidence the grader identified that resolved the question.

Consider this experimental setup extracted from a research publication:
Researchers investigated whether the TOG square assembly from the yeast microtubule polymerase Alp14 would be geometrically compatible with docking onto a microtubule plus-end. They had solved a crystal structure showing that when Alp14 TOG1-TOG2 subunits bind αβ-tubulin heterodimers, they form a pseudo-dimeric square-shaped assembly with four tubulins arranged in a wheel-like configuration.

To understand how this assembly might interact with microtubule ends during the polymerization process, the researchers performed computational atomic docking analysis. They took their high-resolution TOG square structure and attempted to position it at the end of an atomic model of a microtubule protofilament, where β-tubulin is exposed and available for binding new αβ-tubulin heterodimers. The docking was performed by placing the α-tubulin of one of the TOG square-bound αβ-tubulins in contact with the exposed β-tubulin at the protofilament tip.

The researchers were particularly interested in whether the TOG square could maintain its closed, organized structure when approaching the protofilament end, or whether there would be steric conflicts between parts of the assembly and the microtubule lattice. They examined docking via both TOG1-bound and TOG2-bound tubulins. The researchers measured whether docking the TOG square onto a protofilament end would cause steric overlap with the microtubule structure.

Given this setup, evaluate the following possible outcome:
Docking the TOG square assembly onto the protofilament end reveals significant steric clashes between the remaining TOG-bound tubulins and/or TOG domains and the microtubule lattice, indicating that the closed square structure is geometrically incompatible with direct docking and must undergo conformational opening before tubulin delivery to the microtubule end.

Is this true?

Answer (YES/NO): NO